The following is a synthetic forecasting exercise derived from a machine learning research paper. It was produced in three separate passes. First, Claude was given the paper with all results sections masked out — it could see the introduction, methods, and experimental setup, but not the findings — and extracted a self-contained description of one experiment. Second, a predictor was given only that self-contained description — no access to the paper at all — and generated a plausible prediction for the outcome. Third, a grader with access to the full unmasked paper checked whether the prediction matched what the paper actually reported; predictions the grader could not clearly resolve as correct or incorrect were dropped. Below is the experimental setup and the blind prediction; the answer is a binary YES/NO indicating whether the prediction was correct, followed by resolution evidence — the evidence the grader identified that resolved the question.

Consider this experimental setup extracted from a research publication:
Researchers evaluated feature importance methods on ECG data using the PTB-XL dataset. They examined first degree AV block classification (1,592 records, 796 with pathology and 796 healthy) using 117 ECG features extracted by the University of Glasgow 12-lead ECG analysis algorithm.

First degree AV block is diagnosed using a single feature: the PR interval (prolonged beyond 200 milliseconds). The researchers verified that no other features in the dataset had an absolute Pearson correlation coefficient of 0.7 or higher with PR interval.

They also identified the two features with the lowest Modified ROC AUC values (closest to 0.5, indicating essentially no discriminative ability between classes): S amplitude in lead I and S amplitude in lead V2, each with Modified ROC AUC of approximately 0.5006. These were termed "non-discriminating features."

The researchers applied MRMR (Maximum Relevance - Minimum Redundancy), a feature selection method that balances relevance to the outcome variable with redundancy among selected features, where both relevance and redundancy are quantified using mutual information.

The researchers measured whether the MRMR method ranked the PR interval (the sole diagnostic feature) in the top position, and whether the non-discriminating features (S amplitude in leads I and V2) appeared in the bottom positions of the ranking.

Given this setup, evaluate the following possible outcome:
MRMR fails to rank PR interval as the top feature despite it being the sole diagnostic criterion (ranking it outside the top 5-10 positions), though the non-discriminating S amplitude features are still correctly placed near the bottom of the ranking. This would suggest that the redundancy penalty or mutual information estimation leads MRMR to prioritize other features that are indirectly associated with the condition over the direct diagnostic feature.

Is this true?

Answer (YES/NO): NO